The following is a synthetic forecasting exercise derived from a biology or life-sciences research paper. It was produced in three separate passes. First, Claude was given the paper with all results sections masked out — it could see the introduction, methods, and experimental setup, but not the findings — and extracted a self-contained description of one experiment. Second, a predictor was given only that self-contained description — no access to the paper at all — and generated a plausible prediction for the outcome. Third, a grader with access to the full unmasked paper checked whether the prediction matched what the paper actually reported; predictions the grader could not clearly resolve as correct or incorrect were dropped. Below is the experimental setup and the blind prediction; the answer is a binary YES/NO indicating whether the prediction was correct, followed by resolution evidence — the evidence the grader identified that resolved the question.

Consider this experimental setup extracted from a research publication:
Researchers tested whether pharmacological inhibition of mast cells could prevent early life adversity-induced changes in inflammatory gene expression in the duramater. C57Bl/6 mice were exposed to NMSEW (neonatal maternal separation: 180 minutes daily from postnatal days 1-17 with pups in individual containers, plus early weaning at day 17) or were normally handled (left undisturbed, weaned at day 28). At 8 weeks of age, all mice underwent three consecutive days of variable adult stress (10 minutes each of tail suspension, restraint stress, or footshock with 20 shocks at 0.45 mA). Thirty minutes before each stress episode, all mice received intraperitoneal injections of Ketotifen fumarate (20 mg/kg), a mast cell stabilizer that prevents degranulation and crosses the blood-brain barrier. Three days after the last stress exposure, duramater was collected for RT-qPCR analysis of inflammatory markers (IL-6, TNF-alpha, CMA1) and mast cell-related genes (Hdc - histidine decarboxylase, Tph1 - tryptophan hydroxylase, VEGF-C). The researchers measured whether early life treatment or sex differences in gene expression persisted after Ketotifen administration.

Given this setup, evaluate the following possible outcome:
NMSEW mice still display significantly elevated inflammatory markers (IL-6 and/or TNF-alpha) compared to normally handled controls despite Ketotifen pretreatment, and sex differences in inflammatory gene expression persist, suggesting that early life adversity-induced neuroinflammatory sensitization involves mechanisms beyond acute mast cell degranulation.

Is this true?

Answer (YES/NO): NO